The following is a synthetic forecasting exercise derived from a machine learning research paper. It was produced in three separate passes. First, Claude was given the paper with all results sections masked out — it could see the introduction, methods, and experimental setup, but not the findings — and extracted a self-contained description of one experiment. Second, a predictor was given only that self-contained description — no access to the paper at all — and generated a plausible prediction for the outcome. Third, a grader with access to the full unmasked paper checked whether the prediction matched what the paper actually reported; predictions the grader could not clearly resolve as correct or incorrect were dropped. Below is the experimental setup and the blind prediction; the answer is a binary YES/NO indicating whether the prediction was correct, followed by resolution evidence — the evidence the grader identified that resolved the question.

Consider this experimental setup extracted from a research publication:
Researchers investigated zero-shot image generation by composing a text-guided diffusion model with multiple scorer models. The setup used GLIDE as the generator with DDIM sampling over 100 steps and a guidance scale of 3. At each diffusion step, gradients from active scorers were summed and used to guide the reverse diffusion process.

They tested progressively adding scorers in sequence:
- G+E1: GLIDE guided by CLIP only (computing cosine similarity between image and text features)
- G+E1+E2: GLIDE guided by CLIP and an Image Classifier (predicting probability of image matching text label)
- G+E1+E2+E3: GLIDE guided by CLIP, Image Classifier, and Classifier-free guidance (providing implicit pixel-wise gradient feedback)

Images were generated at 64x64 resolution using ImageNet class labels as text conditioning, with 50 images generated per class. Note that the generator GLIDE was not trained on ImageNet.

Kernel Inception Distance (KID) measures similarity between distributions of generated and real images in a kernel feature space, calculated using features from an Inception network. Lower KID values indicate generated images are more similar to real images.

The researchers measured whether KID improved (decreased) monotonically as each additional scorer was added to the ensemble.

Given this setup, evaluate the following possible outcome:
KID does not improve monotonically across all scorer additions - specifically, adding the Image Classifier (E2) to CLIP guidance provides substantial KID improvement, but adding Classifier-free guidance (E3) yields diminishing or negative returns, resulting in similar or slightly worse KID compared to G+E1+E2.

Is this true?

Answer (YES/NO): NO